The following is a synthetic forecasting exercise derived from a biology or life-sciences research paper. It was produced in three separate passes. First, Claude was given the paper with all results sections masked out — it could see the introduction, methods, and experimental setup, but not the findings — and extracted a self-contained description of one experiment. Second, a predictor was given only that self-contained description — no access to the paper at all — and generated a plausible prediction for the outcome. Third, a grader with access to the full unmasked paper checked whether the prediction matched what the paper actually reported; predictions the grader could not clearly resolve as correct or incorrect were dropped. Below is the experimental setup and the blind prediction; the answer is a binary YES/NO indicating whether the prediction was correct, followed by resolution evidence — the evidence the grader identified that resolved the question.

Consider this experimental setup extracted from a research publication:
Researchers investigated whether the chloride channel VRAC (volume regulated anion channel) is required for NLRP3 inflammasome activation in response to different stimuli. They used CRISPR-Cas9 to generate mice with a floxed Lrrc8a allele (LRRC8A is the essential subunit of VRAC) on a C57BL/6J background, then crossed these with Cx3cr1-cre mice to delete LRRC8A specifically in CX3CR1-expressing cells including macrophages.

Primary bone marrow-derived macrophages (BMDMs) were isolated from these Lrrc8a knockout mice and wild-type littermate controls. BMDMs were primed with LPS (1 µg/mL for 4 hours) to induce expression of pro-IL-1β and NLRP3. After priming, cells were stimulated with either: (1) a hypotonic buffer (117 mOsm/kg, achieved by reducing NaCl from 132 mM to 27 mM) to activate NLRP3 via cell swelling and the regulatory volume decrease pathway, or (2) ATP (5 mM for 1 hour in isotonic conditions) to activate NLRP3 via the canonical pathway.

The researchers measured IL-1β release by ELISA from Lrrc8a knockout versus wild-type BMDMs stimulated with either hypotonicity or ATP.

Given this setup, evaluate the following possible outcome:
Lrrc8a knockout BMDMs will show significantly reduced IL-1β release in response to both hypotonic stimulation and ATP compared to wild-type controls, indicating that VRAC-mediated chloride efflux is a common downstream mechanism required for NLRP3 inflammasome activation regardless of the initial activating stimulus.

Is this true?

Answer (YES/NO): NO